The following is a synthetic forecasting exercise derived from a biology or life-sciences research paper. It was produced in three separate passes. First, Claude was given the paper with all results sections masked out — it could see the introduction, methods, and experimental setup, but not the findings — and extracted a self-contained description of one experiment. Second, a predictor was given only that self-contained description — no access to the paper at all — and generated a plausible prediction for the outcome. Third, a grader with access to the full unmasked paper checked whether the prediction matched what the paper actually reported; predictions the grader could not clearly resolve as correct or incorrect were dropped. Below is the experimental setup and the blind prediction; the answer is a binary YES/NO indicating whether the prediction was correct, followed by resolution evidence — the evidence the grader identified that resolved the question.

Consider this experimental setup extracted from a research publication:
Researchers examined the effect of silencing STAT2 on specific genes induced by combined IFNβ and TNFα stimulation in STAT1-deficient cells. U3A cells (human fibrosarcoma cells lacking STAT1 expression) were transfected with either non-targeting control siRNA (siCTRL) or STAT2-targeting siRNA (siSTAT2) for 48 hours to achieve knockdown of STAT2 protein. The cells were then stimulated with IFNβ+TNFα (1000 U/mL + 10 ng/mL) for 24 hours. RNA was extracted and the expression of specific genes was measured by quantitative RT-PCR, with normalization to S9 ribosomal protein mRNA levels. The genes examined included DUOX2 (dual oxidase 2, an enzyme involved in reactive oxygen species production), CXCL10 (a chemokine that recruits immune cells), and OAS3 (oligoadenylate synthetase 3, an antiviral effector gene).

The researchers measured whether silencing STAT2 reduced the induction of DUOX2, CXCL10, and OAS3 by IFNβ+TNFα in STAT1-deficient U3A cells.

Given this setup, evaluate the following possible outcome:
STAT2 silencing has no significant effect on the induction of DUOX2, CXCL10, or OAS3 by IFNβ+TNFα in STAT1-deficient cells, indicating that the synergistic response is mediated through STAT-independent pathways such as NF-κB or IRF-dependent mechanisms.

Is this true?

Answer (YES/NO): NO